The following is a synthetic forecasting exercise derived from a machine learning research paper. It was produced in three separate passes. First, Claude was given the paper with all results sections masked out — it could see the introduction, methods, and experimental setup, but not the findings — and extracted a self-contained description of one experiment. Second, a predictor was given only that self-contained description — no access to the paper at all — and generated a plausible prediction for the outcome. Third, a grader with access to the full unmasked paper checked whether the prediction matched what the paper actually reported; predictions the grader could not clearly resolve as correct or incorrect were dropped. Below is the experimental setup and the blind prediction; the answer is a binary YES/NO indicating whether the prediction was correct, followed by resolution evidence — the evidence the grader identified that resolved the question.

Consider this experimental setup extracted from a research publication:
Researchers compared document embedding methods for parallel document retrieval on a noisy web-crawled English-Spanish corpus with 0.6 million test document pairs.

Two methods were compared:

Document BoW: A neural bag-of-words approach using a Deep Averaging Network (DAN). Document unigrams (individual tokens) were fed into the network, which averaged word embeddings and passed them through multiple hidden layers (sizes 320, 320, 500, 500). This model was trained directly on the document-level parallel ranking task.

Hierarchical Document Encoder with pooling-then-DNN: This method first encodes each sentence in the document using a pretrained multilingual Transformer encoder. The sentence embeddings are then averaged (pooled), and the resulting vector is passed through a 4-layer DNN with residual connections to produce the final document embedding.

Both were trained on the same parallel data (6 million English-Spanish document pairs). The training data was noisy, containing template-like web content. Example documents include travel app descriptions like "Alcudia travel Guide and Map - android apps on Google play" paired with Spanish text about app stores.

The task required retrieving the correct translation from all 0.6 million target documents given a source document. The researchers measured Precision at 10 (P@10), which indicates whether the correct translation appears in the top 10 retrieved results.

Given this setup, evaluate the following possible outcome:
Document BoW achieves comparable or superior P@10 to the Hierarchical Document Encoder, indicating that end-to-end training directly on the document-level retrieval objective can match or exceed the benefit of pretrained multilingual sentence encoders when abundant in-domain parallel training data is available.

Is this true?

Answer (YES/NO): YES